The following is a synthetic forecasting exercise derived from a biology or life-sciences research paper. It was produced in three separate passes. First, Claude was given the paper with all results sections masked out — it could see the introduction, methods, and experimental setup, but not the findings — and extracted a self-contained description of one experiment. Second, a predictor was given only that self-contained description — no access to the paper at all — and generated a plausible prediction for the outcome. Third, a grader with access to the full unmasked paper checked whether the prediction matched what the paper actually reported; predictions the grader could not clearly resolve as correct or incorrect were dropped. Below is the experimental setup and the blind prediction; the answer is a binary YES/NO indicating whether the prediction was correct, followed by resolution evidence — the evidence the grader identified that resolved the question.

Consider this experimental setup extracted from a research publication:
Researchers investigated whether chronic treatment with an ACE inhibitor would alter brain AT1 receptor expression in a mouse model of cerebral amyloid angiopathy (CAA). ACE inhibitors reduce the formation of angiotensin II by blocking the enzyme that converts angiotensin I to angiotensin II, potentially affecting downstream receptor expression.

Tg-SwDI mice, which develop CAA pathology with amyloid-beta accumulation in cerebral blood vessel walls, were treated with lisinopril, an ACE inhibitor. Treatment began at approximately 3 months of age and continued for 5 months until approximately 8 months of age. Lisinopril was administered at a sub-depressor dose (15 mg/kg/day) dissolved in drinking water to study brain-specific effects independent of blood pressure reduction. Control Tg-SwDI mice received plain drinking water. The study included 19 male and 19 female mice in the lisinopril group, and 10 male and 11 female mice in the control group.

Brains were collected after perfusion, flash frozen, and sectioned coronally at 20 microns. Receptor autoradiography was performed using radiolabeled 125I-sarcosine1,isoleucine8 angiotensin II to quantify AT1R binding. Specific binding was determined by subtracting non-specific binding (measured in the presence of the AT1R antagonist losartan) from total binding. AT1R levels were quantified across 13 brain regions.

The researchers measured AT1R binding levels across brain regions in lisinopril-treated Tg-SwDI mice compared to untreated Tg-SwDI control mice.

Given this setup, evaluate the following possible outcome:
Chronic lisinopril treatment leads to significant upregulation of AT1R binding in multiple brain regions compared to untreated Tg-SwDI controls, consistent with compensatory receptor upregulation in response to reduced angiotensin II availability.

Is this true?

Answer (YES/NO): NO